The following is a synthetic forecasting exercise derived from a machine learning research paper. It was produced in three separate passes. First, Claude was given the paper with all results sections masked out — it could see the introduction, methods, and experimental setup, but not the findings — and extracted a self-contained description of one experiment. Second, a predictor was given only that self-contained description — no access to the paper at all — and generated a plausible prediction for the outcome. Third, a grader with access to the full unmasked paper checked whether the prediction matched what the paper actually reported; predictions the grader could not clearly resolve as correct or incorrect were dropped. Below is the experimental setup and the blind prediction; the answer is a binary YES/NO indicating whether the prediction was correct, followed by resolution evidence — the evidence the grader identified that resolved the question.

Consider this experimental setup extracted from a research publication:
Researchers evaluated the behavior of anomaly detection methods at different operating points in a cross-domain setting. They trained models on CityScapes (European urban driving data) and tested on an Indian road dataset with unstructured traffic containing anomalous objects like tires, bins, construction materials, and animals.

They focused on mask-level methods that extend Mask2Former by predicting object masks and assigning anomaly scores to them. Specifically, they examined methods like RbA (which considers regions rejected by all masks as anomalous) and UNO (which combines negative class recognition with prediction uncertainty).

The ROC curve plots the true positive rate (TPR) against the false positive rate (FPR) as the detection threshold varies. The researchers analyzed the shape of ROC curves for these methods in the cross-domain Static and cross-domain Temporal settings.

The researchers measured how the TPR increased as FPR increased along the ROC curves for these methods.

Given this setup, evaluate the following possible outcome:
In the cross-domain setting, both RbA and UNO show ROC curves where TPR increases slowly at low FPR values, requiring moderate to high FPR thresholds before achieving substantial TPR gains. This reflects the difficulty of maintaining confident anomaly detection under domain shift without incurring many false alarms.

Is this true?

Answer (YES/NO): NO